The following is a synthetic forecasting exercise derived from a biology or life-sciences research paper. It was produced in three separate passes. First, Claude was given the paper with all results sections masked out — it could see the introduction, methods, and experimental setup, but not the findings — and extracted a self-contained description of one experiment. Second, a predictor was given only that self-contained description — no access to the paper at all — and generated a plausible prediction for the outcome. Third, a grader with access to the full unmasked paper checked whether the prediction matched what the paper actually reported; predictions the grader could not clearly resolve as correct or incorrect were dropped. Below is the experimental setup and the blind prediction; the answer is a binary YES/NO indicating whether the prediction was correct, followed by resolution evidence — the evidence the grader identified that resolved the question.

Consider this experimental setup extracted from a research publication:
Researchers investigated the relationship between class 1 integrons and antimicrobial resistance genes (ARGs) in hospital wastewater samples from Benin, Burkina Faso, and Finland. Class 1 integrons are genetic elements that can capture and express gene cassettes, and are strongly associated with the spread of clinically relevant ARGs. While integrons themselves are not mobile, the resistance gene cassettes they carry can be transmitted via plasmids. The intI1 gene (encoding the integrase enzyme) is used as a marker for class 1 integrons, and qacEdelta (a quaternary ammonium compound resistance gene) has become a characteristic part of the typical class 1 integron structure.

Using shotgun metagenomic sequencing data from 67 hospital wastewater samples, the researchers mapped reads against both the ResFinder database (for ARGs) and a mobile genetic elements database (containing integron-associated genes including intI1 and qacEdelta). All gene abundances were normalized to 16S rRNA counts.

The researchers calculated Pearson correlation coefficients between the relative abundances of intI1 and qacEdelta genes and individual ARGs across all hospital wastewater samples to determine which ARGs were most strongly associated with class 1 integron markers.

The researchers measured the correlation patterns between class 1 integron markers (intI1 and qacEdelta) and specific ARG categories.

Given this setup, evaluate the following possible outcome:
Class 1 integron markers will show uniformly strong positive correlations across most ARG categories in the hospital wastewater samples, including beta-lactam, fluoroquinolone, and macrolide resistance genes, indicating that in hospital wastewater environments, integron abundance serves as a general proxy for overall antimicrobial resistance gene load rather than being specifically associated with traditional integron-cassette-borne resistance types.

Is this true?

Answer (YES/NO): NO